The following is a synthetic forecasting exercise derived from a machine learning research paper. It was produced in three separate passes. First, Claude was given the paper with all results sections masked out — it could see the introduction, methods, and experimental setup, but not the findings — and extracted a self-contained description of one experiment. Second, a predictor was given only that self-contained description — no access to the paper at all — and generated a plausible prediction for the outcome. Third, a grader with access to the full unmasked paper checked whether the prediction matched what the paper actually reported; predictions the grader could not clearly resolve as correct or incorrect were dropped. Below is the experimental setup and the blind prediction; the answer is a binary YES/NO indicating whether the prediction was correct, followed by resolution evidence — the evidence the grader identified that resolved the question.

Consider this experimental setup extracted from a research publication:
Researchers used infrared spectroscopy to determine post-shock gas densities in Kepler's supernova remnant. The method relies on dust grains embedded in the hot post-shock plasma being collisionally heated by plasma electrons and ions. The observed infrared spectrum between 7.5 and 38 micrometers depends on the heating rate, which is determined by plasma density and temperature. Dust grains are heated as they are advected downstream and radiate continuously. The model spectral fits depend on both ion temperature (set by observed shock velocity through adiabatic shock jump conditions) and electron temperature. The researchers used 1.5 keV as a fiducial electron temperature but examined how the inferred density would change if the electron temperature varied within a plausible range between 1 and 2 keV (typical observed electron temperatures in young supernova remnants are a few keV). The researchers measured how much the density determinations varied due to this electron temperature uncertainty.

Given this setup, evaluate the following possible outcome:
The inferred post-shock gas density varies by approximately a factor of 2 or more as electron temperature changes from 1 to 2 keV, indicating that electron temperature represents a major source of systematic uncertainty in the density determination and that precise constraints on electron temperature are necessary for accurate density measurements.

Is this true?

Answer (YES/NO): NO